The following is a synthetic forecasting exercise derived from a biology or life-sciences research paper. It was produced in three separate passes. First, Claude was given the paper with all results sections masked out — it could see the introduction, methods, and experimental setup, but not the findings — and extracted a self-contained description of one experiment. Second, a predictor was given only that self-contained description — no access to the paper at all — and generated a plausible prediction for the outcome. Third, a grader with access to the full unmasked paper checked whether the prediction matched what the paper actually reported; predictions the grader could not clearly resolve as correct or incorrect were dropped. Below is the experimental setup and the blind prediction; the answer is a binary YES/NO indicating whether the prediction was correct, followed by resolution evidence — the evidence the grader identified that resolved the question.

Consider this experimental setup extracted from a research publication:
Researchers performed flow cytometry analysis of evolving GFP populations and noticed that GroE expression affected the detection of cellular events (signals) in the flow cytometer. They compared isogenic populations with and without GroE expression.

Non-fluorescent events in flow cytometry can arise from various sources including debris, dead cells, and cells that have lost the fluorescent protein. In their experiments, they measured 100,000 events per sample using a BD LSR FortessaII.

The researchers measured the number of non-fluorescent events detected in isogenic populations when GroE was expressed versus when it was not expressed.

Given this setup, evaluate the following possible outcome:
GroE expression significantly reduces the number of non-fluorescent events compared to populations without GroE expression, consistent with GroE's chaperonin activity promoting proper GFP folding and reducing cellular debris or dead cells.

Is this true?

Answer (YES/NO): NO